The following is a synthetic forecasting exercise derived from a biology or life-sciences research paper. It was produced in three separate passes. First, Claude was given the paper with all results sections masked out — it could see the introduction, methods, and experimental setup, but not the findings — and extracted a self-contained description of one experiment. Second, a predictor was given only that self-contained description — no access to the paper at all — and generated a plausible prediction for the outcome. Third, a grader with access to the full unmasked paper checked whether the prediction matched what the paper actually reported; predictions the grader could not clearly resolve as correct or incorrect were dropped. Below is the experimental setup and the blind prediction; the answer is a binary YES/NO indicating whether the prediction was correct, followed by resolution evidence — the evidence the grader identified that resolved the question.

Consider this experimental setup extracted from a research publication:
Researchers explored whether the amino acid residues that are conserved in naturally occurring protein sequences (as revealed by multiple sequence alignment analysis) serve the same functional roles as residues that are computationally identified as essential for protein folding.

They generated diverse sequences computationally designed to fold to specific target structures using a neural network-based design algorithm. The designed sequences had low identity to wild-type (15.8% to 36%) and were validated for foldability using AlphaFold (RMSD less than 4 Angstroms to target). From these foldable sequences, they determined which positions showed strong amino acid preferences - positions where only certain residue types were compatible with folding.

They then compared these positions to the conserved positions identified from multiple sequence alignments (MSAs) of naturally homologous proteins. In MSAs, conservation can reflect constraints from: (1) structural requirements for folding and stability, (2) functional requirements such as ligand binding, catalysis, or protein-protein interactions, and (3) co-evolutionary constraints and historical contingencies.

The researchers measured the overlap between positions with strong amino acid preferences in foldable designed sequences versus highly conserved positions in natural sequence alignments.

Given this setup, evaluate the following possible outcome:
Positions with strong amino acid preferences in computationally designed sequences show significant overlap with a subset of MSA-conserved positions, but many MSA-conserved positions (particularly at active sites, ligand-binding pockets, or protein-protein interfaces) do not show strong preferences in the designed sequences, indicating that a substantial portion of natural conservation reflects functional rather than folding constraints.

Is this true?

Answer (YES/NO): YES